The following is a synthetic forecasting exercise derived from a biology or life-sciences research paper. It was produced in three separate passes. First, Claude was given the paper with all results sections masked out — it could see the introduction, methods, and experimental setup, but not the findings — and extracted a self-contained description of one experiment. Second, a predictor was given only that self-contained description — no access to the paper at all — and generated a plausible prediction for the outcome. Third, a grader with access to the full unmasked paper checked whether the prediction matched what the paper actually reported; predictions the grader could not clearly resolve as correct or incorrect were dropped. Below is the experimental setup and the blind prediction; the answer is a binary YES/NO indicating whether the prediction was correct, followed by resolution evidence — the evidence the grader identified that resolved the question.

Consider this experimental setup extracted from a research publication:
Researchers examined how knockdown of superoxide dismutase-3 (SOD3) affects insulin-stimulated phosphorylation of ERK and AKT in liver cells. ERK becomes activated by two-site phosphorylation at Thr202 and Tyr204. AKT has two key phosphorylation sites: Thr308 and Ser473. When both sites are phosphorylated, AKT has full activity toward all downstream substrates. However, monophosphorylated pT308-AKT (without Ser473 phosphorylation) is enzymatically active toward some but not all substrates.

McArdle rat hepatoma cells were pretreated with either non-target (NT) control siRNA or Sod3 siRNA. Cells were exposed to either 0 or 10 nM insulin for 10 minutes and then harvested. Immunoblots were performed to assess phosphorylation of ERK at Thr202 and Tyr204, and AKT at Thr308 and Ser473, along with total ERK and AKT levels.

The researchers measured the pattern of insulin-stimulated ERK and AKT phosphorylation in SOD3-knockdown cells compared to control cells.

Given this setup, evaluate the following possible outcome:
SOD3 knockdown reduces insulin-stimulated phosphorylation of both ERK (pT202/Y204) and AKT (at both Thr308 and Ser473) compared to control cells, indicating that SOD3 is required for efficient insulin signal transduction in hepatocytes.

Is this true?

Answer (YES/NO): NO